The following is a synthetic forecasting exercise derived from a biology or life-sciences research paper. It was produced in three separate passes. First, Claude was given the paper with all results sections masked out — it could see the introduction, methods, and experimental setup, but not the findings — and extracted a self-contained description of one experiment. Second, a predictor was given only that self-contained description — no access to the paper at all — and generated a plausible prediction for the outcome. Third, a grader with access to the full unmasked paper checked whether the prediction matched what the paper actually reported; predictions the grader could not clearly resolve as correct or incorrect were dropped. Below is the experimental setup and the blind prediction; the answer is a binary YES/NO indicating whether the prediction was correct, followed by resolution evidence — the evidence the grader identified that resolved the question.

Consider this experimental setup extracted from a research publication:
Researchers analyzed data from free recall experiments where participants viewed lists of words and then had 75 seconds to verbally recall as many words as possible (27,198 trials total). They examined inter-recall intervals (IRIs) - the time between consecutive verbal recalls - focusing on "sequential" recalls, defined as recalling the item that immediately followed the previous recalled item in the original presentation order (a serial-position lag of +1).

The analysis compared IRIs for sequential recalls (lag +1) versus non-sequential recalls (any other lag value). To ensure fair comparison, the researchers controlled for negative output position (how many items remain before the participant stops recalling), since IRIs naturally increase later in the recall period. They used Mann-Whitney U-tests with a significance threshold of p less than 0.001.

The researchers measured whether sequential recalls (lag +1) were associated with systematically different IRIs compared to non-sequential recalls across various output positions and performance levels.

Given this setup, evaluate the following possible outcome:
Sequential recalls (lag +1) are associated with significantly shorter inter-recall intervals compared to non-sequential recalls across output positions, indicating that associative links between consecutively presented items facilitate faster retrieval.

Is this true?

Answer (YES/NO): NO